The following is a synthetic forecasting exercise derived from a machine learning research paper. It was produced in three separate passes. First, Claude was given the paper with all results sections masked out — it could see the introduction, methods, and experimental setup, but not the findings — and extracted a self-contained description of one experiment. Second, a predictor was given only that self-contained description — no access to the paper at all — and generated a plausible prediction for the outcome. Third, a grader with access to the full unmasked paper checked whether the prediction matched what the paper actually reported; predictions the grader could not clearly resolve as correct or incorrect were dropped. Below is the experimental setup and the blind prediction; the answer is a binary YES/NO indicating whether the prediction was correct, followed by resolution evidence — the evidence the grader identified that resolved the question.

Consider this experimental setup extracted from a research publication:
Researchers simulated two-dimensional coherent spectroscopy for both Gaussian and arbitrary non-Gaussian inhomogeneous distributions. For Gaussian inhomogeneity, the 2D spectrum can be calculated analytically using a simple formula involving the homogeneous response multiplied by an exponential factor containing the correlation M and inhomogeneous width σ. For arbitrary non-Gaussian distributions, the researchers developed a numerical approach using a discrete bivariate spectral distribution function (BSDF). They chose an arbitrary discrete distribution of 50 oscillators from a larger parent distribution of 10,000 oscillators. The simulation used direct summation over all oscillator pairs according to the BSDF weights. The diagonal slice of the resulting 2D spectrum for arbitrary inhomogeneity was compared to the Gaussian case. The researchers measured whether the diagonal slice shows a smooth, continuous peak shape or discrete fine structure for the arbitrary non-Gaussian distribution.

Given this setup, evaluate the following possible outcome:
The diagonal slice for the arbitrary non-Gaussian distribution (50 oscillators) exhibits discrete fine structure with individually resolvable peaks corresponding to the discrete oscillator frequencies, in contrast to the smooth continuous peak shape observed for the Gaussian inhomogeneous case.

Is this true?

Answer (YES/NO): YES